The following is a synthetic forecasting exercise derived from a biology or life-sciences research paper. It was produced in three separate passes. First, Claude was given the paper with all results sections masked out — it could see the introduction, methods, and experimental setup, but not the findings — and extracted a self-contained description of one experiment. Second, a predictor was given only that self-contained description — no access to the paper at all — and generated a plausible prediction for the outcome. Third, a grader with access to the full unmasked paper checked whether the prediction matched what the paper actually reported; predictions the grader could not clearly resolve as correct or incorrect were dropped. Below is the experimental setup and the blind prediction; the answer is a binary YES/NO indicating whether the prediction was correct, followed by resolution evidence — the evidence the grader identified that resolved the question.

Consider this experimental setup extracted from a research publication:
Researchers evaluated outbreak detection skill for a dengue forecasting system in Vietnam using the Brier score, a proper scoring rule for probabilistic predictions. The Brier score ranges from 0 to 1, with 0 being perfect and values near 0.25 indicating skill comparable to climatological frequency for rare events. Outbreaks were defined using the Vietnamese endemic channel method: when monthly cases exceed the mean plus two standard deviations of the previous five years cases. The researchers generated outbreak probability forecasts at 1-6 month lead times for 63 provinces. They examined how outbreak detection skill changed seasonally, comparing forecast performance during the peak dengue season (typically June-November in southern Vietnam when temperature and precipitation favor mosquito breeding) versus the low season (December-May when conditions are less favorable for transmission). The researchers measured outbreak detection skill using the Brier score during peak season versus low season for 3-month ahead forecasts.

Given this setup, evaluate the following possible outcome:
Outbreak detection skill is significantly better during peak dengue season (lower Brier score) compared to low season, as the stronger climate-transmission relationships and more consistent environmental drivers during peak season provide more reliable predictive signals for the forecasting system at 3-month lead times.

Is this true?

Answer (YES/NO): NO